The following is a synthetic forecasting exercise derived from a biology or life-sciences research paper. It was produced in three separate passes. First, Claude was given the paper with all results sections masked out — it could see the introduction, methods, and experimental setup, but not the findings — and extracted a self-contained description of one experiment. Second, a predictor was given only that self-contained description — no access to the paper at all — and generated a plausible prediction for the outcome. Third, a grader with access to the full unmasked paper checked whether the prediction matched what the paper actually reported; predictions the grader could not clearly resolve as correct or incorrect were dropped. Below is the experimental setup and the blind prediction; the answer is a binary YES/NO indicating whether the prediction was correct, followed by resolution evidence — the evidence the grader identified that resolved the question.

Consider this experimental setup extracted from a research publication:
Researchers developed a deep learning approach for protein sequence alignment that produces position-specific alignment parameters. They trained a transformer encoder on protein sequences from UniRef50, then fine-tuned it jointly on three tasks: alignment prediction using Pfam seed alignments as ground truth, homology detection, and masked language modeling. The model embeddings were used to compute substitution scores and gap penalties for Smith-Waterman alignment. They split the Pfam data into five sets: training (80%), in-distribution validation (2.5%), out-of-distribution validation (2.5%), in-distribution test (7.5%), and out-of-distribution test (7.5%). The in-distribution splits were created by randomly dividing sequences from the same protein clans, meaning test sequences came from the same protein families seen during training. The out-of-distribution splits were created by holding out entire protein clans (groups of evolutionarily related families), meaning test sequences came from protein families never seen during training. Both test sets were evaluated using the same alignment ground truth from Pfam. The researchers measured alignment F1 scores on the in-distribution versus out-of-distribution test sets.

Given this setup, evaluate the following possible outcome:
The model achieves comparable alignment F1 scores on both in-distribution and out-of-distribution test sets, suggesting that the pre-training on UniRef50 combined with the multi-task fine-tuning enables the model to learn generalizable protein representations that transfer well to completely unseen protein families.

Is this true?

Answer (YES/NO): NO